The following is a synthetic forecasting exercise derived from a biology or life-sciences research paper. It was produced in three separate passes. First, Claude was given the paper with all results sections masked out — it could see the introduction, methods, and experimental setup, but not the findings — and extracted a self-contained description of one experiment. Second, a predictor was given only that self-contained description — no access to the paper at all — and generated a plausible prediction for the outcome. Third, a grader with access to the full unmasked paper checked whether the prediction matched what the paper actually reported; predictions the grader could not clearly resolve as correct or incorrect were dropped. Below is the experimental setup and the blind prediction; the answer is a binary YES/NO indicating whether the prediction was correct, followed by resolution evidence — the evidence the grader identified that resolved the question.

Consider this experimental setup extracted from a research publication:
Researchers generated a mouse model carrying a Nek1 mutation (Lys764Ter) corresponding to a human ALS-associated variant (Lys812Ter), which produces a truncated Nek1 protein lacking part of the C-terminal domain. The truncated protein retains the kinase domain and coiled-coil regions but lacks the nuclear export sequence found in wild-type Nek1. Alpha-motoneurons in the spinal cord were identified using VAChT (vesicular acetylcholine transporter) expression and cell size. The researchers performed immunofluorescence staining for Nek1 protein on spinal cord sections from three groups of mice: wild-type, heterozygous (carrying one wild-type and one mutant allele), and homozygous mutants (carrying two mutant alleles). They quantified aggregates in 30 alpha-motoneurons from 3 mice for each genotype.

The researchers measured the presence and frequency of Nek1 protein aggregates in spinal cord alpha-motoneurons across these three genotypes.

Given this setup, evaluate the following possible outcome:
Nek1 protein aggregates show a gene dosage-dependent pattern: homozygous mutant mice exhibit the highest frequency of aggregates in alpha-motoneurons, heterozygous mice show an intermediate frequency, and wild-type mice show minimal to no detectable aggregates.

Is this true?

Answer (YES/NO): NO